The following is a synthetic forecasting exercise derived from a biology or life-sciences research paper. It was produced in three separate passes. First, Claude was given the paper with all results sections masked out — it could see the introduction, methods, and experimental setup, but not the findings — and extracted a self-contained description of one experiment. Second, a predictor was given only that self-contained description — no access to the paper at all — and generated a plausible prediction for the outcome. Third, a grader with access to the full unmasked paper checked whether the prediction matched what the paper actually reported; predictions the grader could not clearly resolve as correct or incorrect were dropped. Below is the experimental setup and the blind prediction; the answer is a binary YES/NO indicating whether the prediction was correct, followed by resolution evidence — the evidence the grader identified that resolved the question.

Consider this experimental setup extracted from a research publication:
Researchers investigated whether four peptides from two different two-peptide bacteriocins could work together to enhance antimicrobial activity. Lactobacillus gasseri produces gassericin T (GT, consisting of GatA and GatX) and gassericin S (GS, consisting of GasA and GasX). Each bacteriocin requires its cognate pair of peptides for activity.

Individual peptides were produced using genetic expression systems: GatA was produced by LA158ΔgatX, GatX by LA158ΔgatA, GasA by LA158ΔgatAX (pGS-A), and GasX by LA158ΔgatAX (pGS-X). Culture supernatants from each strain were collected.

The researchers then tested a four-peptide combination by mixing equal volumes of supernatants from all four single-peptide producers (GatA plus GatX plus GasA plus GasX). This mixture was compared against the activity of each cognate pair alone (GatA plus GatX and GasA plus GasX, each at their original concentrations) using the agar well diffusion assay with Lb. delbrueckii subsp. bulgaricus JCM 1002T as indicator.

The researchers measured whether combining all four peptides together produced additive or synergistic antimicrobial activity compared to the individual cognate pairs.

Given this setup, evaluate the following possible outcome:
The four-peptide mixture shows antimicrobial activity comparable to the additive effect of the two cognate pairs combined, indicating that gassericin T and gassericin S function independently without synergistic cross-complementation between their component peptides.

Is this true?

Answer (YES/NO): YES